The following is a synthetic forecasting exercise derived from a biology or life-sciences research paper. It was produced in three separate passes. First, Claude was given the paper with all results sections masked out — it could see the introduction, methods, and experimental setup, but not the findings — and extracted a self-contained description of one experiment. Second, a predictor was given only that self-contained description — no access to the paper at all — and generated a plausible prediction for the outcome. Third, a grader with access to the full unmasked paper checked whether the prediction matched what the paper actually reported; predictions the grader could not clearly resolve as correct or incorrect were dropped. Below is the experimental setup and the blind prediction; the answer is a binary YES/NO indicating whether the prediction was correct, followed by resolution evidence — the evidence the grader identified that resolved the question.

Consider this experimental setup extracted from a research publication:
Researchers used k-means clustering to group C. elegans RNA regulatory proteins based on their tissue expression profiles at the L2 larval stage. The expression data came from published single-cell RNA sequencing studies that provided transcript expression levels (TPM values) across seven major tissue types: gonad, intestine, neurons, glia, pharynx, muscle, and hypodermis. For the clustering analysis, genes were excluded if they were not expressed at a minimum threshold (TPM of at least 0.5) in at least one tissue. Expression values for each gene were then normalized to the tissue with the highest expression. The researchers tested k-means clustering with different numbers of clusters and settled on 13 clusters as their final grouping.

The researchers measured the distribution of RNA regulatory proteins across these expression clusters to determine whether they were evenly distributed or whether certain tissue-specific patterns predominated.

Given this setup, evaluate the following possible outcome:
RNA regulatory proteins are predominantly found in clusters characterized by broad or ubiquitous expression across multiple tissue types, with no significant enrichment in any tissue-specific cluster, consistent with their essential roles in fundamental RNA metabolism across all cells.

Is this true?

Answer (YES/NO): NO